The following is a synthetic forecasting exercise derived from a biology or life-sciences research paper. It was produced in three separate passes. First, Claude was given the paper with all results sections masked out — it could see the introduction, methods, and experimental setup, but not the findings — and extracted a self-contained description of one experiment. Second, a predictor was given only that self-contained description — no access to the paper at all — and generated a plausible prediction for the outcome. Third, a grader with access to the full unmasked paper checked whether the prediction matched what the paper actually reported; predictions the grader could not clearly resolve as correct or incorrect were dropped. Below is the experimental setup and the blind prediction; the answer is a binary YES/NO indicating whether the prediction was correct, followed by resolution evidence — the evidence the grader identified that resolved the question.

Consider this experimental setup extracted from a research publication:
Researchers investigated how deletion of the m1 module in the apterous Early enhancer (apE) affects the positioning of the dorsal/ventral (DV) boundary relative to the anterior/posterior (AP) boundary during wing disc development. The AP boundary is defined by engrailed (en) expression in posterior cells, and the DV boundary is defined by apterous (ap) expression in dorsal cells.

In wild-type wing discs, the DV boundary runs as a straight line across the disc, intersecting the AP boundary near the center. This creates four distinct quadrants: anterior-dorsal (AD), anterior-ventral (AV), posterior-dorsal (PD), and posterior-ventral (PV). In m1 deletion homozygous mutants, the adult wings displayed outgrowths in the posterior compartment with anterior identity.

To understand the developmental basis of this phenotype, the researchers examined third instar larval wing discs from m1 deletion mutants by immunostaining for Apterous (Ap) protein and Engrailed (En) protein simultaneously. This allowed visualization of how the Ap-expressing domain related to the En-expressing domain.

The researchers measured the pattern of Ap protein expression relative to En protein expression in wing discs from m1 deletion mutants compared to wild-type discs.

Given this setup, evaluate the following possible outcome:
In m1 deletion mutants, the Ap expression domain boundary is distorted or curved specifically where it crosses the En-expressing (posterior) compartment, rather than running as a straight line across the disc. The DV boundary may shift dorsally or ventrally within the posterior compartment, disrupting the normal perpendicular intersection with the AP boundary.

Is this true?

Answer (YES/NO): YES